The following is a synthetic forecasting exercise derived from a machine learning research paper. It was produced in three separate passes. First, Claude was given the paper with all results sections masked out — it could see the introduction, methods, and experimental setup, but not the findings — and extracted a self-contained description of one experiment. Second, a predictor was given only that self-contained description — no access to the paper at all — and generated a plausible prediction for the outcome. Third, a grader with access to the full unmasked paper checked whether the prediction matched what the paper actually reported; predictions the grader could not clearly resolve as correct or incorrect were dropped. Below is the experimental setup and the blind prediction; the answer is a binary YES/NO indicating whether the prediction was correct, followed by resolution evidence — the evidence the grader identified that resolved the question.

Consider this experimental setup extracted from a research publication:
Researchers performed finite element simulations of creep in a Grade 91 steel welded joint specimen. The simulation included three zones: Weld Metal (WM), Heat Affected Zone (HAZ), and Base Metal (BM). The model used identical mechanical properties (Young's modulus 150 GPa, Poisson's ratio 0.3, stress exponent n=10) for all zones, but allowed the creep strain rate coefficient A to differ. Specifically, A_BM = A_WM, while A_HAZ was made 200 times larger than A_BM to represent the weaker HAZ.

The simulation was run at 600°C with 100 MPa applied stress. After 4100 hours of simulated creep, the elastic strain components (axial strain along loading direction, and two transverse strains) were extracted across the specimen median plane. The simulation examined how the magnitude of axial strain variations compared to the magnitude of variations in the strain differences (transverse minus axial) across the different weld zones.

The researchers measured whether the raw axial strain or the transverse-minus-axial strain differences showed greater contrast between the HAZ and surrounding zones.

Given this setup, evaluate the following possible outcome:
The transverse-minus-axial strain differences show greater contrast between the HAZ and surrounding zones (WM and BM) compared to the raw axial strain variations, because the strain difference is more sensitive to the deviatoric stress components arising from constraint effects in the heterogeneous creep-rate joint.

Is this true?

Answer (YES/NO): YES